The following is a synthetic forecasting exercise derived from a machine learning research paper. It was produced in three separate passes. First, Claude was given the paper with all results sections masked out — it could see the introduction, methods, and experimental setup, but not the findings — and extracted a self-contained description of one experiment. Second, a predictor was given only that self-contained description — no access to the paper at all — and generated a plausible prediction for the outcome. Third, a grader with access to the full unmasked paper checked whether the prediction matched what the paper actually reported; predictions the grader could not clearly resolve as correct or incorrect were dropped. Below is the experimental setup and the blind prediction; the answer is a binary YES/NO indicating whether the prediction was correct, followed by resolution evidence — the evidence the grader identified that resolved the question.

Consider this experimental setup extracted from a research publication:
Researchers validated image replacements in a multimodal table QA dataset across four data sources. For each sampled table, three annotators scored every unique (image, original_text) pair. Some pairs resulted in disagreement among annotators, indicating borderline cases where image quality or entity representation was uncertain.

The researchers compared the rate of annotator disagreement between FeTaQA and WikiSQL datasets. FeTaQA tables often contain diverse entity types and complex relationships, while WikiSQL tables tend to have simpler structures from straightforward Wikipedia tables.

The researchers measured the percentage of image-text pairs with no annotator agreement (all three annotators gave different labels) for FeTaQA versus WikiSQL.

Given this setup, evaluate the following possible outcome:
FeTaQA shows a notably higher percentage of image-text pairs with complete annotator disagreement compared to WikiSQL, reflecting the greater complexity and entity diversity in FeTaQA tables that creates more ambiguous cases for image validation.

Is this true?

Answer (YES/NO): YES